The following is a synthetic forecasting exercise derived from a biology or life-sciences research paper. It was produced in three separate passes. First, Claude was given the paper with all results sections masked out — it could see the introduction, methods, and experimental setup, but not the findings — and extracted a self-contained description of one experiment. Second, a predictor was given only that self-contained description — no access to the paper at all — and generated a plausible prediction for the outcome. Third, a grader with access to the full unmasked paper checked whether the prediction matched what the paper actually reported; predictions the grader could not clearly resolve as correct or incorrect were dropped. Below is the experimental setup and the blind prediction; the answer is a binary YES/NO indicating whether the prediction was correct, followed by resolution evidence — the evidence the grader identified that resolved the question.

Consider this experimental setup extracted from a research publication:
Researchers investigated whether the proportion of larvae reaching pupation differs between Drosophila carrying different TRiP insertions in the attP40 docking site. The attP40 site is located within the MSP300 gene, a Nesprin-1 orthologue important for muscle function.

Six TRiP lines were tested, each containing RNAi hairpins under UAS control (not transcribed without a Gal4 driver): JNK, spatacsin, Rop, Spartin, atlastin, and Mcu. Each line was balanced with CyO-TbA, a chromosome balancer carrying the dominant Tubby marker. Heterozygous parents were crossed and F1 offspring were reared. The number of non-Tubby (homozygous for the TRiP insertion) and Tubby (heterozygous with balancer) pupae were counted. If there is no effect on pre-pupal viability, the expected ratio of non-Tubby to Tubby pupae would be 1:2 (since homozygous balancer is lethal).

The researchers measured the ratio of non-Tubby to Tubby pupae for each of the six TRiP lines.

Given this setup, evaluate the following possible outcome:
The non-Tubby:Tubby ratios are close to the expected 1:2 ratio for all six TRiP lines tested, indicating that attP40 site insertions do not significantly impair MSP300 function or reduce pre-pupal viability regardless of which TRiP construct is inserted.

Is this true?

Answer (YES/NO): NO